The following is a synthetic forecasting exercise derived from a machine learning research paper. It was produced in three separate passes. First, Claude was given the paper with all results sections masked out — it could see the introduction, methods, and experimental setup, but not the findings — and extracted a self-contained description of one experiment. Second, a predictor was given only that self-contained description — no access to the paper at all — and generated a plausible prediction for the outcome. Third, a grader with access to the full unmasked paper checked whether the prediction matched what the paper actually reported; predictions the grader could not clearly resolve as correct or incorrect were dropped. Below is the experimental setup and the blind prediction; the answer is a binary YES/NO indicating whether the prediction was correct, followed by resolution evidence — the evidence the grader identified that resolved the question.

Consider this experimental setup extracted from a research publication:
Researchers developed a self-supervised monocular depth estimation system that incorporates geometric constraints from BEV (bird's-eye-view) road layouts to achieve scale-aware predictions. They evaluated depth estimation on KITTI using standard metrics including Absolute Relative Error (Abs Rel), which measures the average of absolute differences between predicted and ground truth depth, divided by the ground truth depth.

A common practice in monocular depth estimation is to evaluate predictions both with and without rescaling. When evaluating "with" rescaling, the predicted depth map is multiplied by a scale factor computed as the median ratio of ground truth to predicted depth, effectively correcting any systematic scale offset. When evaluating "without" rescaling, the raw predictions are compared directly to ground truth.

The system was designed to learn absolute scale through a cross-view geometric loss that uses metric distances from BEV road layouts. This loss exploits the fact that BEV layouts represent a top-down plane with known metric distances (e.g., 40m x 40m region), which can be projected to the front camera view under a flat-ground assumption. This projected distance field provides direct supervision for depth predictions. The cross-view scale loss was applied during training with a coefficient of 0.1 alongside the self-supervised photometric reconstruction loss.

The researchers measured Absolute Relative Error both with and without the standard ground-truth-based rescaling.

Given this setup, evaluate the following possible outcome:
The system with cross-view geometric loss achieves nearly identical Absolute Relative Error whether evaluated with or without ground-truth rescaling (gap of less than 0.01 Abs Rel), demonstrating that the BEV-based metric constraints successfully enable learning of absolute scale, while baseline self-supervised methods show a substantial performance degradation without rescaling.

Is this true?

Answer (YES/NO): YES